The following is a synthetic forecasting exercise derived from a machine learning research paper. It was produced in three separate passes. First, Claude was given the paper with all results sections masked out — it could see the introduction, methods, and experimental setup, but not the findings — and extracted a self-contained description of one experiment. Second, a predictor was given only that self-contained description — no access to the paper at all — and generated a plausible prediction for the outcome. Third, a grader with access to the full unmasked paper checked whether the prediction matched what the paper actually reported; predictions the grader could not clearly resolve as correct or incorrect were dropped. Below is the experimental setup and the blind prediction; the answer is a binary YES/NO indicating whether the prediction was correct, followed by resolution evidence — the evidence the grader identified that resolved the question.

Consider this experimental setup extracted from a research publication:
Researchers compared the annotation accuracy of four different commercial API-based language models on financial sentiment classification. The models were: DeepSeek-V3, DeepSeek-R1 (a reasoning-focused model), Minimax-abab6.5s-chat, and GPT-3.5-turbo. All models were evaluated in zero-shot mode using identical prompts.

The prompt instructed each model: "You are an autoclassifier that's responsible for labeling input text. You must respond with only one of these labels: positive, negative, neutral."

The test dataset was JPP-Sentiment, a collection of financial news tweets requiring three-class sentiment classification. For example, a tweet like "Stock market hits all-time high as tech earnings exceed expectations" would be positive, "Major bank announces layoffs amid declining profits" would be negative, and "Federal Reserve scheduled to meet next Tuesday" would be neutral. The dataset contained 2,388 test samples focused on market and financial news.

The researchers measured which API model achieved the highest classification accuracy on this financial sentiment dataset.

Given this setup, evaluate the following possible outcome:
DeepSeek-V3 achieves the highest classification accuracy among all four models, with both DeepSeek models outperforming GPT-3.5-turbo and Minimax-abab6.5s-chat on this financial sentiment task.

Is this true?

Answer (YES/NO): NO